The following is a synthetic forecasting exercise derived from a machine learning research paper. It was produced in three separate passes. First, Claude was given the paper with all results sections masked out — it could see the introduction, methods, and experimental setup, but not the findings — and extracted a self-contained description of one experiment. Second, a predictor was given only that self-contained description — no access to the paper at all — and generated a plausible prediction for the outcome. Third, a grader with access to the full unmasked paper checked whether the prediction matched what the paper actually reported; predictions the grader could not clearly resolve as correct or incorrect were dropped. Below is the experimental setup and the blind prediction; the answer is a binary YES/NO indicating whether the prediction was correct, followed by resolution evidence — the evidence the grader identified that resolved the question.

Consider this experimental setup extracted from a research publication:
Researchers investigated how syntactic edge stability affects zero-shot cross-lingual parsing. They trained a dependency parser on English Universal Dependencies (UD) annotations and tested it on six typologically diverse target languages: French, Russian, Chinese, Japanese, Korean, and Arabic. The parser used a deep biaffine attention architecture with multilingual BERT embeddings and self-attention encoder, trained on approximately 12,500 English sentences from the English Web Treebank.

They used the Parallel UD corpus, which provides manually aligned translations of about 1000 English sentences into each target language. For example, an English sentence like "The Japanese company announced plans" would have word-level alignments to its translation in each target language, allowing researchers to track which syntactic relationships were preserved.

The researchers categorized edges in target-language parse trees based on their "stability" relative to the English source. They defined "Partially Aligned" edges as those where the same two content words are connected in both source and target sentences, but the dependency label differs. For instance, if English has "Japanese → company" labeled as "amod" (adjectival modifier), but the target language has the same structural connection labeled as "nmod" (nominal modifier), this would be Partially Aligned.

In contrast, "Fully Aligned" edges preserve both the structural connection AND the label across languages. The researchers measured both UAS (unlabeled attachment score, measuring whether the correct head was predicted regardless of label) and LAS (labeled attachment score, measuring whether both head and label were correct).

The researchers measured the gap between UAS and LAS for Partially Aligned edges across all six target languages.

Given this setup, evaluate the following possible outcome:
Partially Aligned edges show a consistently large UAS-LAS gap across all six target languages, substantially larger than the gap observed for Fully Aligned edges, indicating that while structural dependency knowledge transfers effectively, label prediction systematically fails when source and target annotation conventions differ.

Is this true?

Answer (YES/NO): YES